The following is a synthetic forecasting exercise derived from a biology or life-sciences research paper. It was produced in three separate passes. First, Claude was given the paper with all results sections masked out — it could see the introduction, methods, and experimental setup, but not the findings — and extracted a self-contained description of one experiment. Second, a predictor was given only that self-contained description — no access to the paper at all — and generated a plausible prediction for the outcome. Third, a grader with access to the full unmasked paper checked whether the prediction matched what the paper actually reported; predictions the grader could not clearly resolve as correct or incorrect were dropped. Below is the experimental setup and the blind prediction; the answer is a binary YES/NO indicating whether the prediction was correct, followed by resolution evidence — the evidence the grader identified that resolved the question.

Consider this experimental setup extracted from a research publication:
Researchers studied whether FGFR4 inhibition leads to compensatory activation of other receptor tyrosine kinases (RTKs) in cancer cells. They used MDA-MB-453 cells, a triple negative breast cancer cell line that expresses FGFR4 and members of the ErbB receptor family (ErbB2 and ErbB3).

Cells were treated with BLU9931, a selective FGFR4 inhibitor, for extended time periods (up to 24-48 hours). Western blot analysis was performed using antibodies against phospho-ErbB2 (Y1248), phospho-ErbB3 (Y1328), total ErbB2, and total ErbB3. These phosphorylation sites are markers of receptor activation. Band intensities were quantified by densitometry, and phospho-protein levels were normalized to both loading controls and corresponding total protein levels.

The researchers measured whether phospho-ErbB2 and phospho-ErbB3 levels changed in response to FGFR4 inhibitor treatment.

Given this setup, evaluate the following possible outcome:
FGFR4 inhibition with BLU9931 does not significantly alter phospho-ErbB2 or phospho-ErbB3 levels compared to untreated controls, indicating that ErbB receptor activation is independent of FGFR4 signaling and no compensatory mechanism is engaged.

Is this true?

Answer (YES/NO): NO